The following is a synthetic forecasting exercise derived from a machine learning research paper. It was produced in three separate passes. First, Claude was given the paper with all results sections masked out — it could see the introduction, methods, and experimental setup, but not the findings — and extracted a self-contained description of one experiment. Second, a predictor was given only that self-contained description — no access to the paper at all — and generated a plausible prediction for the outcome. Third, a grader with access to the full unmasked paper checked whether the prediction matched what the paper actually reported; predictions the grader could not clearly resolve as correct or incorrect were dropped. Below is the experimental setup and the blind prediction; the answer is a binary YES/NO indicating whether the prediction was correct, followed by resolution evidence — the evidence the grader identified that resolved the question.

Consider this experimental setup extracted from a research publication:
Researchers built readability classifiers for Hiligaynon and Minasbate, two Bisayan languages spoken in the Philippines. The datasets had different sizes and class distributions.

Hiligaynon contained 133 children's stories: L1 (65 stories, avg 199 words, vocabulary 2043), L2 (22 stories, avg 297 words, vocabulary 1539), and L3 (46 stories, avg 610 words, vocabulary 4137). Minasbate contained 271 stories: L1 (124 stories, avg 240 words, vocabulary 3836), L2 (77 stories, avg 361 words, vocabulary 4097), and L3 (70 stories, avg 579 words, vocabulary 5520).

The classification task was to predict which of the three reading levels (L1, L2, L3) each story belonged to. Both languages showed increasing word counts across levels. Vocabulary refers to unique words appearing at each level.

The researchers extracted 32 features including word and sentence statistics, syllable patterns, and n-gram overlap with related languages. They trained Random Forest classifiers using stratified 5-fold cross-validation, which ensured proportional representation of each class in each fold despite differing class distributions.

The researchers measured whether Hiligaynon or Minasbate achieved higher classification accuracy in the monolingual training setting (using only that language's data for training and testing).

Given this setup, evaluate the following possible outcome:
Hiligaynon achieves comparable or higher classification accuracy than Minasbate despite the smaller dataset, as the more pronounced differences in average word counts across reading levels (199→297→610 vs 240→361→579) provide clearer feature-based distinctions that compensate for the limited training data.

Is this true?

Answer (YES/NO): YES